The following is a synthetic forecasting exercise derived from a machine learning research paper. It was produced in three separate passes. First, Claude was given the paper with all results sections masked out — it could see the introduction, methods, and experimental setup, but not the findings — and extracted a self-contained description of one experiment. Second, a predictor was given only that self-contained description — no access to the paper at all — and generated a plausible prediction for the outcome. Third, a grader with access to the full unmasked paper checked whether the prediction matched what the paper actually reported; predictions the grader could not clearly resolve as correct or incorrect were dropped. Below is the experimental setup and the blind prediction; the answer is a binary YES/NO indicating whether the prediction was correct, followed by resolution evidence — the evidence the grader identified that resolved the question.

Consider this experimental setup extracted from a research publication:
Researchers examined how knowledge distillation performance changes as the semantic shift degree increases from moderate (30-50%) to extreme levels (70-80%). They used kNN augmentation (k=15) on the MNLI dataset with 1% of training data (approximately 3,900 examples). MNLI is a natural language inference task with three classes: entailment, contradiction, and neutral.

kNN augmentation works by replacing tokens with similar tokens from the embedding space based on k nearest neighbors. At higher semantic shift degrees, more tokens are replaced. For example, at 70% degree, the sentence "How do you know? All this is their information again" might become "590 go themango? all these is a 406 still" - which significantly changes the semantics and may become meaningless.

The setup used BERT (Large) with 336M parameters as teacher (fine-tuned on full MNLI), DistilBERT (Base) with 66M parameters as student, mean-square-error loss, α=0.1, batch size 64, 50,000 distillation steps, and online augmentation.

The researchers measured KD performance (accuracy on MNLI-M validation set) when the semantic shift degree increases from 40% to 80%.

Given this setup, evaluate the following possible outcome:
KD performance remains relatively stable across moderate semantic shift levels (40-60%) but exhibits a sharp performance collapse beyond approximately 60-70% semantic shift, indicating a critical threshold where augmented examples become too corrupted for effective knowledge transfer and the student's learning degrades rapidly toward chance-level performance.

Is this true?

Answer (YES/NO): NO